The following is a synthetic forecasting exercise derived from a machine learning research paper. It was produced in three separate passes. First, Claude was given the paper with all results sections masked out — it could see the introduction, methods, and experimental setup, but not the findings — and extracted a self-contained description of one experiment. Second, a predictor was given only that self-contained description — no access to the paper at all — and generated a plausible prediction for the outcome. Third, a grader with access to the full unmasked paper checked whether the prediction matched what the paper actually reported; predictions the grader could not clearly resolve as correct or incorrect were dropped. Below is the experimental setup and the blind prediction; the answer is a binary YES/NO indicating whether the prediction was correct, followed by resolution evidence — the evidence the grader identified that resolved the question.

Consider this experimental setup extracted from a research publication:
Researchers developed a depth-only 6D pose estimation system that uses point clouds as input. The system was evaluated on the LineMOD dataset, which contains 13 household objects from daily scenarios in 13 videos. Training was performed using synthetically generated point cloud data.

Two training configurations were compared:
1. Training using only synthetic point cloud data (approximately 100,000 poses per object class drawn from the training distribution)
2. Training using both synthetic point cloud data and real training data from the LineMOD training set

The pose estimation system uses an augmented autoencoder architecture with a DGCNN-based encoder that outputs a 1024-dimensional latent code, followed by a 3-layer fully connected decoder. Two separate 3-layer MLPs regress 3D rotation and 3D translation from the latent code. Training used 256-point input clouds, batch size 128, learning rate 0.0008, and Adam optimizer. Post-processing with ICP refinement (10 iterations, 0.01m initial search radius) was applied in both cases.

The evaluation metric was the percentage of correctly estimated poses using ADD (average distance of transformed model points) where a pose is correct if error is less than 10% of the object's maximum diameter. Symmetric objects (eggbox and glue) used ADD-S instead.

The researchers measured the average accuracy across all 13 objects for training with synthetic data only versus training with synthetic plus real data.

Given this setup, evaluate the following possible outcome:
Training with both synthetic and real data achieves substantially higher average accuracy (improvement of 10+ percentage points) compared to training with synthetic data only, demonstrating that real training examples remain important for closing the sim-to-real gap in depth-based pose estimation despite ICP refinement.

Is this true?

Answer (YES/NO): NO